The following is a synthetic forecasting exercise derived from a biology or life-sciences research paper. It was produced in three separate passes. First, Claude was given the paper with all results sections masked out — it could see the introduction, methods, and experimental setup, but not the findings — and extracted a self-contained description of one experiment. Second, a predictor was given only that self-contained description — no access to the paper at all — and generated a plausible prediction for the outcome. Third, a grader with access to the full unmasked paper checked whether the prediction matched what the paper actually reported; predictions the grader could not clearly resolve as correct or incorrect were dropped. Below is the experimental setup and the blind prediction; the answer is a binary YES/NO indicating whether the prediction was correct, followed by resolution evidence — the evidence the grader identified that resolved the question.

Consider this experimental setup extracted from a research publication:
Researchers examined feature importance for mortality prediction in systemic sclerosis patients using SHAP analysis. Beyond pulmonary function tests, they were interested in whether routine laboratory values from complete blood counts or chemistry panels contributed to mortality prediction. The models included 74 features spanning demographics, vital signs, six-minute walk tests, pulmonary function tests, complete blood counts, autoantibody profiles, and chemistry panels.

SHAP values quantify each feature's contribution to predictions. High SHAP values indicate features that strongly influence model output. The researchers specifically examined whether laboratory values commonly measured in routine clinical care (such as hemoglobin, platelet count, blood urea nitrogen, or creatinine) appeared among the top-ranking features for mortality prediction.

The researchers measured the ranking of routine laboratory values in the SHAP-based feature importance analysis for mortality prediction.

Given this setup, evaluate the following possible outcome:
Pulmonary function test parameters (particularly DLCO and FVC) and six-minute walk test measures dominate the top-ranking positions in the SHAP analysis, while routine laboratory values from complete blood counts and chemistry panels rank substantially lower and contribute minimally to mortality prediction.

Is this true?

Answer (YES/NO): NO